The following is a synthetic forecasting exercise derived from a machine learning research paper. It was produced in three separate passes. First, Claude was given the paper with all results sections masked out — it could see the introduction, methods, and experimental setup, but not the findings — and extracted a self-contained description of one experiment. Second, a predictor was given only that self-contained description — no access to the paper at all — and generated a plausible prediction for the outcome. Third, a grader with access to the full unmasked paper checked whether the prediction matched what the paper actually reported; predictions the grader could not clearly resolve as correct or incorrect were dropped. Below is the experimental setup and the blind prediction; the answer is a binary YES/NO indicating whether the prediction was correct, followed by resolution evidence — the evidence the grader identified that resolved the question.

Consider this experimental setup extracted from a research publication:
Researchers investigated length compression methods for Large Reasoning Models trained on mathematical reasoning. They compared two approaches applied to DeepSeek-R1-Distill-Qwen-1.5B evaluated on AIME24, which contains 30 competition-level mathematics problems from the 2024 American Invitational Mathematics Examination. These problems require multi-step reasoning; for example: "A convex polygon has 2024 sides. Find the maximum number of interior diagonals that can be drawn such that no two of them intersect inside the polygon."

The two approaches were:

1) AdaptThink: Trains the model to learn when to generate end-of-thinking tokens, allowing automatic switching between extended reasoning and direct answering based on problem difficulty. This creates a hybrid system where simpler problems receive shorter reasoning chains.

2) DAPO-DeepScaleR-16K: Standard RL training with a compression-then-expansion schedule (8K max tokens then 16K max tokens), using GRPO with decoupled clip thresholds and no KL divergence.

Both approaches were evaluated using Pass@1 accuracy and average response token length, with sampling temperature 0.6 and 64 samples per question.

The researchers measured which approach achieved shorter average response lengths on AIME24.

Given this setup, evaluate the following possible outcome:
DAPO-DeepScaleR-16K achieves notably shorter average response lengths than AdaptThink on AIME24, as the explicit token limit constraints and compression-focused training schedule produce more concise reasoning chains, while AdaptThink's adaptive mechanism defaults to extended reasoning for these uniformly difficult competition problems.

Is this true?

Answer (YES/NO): NO